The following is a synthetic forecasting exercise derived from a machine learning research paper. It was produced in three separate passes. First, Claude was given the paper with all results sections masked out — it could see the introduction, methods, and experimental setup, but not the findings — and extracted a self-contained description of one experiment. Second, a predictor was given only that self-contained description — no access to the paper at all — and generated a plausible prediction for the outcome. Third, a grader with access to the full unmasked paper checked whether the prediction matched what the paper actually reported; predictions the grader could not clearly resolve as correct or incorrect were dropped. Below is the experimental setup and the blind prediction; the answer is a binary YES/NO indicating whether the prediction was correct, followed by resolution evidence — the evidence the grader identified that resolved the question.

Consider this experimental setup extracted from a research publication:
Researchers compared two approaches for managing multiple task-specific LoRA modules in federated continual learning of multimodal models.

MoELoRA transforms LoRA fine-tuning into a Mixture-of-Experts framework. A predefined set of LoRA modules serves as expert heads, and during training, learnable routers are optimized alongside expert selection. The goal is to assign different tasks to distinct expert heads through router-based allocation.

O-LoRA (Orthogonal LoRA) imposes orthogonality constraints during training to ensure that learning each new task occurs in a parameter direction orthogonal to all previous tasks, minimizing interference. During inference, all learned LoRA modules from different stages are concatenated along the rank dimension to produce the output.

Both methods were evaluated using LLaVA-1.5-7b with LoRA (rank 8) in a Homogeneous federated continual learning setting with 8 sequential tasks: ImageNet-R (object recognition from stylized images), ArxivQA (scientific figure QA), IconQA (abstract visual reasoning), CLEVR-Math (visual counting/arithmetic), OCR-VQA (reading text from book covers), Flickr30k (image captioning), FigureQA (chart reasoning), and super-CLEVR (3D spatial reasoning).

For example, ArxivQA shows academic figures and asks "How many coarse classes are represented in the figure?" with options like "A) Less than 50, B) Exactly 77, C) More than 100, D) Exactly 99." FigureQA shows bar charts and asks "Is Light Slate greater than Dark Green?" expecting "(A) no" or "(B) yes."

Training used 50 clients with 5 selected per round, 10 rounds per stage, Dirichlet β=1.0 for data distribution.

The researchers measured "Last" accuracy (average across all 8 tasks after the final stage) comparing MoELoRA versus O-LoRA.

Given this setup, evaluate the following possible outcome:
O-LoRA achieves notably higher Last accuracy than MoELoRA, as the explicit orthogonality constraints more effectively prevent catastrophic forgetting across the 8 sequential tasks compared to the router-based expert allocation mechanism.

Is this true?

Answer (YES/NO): NO